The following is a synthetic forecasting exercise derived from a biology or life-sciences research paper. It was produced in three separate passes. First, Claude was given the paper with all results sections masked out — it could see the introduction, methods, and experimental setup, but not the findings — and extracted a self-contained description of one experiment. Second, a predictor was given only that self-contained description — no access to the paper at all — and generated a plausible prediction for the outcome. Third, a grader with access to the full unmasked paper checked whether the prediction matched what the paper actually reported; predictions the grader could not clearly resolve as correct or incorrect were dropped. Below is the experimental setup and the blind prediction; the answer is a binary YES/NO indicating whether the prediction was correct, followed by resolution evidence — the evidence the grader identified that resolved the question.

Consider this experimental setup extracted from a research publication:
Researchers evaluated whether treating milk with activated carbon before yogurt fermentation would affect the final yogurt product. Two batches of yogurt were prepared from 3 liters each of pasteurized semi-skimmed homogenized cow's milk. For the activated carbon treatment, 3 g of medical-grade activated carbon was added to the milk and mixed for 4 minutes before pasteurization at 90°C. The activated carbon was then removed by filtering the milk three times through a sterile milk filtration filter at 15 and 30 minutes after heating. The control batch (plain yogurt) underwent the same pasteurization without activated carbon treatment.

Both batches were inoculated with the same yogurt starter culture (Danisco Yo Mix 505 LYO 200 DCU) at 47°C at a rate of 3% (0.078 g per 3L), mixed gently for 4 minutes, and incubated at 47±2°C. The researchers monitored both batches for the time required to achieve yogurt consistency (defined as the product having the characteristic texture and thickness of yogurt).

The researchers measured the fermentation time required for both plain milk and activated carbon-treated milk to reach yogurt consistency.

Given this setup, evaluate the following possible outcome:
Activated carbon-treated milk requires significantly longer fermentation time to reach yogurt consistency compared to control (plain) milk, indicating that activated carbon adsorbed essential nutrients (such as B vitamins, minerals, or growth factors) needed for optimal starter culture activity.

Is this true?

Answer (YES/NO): NO